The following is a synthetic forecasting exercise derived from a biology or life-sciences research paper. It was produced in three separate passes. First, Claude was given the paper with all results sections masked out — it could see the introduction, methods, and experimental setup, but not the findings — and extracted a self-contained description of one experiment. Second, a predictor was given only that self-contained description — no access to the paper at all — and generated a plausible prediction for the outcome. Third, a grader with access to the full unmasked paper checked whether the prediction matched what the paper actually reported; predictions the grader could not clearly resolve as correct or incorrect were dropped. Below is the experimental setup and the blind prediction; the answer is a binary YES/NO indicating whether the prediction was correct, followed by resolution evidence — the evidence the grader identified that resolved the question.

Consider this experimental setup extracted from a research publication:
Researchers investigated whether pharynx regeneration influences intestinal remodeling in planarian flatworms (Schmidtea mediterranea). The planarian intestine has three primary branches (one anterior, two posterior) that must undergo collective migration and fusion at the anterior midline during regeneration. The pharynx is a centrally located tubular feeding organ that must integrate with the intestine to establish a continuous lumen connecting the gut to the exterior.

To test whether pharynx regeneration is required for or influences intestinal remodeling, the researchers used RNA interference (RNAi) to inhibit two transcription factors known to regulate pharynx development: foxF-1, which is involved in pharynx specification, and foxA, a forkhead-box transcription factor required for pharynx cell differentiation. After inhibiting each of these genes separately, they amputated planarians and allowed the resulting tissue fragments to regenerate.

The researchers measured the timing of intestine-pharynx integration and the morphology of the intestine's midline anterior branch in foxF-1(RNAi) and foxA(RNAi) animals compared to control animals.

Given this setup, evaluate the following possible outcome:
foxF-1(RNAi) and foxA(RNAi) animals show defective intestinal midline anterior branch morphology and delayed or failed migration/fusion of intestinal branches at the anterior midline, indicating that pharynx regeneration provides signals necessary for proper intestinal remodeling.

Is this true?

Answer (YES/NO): YES